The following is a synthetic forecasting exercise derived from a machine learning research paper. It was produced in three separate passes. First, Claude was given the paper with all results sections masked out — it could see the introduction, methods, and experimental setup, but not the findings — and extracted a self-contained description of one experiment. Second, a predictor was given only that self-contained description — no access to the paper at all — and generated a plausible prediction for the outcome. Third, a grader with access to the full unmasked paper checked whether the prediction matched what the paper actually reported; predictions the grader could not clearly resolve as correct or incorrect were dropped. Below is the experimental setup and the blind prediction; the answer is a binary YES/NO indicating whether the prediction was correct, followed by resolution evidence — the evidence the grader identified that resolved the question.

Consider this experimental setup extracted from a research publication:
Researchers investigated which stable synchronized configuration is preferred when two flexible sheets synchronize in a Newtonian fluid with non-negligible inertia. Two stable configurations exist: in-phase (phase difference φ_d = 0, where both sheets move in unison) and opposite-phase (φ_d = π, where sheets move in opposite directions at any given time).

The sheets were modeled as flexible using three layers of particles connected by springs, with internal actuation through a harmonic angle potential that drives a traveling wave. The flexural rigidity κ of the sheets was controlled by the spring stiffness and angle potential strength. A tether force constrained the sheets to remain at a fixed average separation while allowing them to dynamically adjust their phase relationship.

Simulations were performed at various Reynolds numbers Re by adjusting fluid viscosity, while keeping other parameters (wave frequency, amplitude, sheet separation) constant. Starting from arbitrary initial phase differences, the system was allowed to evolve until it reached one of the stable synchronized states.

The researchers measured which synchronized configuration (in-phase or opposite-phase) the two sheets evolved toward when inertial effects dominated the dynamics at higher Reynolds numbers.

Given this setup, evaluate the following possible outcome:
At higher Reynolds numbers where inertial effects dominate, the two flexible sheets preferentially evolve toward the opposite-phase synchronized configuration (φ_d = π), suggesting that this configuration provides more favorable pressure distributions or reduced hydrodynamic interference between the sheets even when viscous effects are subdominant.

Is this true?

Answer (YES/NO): YES